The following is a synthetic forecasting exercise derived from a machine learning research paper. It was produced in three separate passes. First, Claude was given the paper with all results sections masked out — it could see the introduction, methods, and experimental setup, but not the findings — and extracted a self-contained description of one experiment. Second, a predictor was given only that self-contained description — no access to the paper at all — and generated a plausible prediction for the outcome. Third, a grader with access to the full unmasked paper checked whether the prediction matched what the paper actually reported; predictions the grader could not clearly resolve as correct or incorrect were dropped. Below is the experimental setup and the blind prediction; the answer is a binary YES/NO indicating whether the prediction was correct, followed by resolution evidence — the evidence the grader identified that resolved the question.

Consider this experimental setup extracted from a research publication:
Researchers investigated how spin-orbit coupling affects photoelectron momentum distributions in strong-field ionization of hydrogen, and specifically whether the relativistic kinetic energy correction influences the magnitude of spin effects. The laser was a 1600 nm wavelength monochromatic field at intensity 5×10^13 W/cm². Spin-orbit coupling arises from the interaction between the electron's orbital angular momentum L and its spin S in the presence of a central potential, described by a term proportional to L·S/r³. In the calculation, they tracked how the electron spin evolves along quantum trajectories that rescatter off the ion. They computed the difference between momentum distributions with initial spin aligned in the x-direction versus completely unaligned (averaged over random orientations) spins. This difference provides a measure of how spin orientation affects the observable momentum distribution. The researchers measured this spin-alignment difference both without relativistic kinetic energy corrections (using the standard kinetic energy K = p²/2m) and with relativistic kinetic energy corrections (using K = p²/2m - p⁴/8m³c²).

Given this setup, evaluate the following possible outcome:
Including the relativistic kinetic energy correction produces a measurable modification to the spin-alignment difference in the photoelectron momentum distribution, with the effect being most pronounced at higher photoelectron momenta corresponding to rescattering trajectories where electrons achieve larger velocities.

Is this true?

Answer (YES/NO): YES